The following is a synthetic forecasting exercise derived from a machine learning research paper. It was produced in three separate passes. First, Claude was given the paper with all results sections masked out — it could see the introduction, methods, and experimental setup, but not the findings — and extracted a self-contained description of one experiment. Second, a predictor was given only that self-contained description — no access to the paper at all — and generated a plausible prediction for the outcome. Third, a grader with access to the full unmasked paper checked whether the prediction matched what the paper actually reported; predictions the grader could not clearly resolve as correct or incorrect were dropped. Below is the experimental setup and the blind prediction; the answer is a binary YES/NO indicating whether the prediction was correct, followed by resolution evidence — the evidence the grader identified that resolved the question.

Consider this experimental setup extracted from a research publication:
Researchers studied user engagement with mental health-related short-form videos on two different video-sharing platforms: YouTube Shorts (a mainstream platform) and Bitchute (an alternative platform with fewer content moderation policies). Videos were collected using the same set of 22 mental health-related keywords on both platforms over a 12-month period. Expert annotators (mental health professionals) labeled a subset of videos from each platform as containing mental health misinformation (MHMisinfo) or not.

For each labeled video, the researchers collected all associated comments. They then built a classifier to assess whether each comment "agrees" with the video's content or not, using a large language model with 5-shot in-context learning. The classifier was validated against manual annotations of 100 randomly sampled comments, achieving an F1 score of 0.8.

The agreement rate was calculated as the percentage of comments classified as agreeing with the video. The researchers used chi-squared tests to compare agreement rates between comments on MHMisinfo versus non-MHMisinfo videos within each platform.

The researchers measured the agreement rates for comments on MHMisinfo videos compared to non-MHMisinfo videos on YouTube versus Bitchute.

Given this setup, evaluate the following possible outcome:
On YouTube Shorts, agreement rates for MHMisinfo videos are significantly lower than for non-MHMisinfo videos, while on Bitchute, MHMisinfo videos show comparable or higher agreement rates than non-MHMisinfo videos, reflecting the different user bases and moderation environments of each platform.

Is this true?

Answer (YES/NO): YES